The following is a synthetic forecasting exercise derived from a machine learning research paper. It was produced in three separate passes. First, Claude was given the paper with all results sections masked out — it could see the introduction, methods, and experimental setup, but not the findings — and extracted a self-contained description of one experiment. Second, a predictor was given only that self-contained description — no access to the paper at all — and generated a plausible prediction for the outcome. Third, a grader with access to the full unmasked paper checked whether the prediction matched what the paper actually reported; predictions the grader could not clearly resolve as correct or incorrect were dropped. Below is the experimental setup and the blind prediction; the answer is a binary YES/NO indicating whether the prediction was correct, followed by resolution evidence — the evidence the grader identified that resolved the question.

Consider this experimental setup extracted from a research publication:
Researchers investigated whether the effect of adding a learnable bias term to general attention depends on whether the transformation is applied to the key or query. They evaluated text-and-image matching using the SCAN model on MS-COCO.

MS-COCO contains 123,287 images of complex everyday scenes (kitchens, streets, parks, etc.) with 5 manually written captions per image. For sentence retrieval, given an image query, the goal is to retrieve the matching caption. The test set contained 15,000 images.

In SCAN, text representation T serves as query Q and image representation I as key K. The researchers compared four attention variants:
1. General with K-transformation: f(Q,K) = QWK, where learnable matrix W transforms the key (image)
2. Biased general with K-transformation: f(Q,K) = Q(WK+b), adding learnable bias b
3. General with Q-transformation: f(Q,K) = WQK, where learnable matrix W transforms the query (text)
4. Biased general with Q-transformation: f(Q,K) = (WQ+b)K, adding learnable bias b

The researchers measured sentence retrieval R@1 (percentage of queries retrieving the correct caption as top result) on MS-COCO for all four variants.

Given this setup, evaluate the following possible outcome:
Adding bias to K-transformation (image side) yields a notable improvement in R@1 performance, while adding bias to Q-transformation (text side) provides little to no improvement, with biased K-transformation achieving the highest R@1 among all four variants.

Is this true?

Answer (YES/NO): NO